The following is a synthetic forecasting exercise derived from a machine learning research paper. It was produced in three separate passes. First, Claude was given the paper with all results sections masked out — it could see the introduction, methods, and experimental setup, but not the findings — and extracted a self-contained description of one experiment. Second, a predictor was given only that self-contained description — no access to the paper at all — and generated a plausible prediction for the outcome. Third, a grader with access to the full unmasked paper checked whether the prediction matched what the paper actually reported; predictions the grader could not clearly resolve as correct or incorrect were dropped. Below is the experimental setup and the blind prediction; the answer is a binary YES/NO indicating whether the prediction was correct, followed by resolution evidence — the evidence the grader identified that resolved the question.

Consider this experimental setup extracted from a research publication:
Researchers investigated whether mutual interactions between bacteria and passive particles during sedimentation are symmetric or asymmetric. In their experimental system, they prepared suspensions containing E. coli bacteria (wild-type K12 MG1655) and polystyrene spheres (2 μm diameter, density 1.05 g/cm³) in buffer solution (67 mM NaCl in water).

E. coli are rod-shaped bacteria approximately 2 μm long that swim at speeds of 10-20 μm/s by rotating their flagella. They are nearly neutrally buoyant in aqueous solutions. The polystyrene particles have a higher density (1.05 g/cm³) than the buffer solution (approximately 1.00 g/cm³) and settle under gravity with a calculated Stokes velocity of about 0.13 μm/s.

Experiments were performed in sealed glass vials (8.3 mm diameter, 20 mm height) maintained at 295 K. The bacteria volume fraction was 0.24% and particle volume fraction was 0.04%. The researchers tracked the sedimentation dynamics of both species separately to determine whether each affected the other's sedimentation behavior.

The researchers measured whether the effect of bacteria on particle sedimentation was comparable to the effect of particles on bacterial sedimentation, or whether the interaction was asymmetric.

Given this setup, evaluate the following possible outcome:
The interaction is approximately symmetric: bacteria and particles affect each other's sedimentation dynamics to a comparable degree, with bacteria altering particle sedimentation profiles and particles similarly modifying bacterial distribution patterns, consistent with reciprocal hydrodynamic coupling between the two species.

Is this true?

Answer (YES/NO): NO